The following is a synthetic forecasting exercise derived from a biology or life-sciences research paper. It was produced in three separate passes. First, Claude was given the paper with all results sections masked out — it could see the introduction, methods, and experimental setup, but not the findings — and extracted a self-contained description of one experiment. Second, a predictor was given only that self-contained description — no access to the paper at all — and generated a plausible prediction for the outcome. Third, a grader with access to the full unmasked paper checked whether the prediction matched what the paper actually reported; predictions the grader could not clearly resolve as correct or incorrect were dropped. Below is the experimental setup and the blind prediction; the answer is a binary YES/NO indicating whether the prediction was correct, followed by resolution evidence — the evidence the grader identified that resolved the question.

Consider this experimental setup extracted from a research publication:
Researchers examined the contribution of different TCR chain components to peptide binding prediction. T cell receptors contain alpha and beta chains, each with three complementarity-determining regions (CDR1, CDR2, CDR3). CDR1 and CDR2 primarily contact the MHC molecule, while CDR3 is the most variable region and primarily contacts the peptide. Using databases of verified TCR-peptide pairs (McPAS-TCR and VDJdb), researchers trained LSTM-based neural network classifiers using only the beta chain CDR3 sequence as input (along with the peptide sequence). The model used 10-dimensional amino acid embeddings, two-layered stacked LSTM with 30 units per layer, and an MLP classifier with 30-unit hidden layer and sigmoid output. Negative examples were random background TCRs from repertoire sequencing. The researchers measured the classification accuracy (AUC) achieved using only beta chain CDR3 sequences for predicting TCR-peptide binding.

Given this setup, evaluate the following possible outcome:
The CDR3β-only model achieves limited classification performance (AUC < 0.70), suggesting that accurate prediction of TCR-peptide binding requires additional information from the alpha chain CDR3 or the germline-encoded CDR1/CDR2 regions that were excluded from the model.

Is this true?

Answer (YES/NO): NO